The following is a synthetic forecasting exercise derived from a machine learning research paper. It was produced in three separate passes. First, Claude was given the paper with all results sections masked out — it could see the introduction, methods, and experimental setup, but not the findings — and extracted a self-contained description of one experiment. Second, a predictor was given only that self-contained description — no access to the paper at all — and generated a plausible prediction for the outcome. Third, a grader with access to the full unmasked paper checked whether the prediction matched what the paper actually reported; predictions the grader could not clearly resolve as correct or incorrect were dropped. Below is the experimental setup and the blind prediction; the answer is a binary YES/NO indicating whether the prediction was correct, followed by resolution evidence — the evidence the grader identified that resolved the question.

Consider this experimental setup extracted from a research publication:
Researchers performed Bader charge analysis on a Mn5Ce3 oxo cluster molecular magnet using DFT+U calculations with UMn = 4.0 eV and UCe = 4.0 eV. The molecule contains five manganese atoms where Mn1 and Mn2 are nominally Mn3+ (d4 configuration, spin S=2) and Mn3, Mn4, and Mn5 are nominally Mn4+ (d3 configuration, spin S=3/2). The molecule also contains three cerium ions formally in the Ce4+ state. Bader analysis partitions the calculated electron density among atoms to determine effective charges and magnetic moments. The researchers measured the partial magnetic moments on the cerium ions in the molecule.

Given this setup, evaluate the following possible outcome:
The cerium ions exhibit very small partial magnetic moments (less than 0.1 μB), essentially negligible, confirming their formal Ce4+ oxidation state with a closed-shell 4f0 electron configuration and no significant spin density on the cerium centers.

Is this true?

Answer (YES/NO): YES